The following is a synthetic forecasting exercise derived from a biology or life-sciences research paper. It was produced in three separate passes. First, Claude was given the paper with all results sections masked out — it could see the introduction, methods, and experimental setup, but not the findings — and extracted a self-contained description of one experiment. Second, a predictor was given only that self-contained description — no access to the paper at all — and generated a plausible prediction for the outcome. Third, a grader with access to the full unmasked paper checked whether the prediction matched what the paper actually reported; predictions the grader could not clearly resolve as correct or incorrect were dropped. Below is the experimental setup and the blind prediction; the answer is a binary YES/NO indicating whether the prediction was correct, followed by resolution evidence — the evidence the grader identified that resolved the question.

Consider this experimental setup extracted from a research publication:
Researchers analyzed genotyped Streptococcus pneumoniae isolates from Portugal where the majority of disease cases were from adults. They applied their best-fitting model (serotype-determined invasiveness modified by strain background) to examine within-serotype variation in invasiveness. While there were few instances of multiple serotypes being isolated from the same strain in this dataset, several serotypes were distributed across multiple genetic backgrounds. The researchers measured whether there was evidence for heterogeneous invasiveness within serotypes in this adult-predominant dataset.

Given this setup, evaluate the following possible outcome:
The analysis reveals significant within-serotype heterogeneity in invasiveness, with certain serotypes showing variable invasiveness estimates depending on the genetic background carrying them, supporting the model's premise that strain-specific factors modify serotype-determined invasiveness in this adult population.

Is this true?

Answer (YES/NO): YES